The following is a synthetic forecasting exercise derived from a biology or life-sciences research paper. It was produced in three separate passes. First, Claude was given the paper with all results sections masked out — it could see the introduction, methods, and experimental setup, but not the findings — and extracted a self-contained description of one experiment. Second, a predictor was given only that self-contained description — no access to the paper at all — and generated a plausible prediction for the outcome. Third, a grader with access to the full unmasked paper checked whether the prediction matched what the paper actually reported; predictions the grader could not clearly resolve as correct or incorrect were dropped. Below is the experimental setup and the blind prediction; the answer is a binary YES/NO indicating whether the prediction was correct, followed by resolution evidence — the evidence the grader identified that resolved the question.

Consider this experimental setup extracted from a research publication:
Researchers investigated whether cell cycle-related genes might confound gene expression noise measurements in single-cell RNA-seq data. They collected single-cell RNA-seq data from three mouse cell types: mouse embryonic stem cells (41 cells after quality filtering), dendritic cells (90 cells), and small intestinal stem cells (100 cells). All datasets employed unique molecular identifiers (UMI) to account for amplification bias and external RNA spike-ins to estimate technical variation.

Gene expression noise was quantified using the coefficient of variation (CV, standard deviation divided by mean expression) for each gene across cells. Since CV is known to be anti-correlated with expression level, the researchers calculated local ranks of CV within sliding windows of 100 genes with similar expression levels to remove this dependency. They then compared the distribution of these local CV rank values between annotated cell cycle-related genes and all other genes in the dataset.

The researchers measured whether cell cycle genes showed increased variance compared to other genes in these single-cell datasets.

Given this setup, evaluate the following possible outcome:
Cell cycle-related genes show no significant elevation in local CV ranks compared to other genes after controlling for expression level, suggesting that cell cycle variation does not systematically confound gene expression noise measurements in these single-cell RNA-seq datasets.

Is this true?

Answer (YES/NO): YES